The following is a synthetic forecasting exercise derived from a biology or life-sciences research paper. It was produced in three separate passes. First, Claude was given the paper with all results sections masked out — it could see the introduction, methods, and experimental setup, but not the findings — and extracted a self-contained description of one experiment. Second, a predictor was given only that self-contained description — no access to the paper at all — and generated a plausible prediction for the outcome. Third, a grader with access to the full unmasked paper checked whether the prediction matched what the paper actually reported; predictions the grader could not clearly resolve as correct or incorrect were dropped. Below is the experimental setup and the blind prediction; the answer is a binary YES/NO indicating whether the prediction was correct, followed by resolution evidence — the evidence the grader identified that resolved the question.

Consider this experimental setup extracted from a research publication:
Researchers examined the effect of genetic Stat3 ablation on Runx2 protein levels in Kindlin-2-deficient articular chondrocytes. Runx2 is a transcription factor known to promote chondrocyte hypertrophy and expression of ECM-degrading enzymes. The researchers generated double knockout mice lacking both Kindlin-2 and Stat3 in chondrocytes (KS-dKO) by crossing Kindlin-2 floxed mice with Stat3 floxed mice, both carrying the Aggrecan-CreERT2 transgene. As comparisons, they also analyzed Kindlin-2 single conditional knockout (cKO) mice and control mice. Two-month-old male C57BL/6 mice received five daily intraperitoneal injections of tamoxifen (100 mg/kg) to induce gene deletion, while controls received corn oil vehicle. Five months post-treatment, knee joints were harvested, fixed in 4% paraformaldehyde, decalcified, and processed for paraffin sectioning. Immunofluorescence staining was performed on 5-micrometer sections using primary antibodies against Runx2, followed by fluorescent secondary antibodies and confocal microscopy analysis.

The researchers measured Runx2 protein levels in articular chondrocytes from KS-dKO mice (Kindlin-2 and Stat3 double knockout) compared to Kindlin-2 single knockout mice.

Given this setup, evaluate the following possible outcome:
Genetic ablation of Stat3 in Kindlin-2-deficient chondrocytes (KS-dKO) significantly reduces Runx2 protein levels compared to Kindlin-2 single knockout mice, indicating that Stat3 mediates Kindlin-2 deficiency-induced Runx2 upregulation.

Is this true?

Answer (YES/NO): YES